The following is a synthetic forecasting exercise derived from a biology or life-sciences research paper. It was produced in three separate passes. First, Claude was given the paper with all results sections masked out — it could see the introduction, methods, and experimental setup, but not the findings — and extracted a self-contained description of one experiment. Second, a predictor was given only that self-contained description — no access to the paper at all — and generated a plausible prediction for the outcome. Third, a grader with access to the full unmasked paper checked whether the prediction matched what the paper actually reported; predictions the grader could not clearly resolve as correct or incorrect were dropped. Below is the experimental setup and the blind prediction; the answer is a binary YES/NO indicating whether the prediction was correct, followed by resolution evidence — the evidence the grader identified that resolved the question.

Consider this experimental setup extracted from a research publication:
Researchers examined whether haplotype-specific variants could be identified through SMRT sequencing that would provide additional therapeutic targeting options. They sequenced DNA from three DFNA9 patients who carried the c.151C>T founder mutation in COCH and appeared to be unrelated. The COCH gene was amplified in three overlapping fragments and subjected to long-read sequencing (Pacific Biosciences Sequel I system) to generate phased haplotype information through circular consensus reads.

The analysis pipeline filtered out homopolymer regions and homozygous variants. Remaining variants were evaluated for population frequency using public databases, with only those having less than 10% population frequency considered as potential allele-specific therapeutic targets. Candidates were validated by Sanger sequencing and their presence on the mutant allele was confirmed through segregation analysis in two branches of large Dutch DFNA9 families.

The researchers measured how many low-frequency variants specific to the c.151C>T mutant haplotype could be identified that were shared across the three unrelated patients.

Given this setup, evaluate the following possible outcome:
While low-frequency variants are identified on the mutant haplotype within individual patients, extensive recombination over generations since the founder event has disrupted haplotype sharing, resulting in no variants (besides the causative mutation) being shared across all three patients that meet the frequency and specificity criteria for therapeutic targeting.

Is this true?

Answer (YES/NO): NO